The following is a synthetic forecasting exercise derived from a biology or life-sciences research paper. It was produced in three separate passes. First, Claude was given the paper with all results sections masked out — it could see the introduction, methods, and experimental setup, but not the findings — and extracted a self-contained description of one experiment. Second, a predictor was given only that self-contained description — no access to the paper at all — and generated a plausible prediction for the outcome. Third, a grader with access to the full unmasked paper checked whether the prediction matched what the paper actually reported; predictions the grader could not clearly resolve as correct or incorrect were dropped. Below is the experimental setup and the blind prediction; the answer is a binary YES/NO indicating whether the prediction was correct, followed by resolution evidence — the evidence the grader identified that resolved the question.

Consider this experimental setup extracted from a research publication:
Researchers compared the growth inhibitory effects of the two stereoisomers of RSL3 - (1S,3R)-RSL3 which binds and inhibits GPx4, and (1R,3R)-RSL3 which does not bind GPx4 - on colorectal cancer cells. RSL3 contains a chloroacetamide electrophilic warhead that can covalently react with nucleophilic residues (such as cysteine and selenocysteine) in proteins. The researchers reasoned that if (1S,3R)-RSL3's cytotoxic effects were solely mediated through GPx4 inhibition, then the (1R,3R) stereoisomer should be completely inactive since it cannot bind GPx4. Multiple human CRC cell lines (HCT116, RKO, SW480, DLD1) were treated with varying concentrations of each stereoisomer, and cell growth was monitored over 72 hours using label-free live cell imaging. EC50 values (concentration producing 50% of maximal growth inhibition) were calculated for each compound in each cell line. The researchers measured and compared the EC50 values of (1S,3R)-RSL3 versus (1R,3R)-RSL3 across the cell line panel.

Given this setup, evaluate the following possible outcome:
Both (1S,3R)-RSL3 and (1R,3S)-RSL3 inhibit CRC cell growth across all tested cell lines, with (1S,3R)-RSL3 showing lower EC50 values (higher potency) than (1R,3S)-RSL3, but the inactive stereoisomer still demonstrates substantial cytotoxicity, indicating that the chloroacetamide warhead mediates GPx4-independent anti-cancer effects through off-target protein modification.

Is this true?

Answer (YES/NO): NO